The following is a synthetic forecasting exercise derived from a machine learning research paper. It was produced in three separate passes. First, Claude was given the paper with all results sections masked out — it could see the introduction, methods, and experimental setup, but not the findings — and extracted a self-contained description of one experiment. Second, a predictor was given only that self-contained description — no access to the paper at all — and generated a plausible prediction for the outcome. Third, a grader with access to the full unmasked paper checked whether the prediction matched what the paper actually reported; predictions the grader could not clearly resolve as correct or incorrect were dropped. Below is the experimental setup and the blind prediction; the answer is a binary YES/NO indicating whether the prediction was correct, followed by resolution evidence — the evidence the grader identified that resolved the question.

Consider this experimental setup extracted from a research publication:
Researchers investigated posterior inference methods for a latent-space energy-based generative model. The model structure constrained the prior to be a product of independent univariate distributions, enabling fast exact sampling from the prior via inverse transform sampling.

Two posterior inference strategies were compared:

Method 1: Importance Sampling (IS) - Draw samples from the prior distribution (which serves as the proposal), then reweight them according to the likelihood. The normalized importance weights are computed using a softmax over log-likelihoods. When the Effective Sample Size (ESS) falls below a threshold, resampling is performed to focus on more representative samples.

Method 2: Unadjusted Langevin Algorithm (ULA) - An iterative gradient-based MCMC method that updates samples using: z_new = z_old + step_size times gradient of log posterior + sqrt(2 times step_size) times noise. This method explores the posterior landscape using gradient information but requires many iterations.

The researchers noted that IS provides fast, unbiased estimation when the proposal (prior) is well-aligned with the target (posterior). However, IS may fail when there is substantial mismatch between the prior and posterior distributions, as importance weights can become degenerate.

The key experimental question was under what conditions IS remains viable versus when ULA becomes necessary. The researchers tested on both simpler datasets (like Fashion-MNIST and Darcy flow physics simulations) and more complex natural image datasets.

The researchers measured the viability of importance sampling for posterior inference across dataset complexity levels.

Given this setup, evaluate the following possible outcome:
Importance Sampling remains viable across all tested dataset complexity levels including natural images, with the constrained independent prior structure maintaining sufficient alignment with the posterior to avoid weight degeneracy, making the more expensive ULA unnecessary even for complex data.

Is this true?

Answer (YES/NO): NO